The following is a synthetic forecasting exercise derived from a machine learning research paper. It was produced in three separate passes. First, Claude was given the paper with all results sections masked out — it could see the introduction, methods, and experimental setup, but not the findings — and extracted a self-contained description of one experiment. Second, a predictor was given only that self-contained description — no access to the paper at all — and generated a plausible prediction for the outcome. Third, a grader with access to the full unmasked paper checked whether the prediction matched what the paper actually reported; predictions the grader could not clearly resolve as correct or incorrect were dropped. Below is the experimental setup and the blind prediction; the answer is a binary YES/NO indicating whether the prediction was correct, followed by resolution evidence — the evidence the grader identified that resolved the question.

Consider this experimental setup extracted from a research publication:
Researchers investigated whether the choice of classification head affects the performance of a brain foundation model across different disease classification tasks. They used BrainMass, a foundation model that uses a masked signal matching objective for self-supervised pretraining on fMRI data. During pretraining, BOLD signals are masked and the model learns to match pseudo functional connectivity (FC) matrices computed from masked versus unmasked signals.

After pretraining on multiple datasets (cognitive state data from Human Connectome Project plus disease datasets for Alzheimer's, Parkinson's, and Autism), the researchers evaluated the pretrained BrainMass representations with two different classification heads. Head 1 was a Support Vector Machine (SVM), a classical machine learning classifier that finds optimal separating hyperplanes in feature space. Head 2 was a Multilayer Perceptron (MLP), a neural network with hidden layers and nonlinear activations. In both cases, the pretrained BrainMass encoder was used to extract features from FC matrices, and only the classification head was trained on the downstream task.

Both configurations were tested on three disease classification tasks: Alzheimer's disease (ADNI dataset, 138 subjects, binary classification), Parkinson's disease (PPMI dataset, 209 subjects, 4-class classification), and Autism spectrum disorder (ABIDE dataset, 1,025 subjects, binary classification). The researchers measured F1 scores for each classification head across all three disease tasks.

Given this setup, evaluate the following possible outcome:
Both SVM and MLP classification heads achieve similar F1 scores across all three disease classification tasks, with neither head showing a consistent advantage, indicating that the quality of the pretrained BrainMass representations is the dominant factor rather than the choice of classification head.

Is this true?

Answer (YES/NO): NO